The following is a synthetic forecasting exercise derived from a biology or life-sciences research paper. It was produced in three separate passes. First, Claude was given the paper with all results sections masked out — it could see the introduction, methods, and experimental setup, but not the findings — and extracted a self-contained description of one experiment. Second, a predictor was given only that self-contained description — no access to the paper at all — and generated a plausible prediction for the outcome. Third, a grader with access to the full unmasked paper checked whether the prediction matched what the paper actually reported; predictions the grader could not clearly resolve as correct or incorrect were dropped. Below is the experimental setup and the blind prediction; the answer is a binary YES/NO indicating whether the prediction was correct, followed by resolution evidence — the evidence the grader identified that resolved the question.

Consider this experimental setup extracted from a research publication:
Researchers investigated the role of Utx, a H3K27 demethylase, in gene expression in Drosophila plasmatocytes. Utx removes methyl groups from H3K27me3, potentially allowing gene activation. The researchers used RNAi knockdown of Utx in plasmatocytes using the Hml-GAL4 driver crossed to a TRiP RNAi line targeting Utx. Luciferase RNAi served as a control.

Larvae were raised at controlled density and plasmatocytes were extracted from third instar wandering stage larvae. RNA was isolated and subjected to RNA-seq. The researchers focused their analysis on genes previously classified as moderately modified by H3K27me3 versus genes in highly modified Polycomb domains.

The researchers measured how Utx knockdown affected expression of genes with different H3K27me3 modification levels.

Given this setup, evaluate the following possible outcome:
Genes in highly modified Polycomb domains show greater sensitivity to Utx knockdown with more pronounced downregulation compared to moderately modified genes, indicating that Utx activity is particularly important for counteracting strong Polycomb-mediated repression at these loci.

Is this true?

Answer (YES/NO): NO